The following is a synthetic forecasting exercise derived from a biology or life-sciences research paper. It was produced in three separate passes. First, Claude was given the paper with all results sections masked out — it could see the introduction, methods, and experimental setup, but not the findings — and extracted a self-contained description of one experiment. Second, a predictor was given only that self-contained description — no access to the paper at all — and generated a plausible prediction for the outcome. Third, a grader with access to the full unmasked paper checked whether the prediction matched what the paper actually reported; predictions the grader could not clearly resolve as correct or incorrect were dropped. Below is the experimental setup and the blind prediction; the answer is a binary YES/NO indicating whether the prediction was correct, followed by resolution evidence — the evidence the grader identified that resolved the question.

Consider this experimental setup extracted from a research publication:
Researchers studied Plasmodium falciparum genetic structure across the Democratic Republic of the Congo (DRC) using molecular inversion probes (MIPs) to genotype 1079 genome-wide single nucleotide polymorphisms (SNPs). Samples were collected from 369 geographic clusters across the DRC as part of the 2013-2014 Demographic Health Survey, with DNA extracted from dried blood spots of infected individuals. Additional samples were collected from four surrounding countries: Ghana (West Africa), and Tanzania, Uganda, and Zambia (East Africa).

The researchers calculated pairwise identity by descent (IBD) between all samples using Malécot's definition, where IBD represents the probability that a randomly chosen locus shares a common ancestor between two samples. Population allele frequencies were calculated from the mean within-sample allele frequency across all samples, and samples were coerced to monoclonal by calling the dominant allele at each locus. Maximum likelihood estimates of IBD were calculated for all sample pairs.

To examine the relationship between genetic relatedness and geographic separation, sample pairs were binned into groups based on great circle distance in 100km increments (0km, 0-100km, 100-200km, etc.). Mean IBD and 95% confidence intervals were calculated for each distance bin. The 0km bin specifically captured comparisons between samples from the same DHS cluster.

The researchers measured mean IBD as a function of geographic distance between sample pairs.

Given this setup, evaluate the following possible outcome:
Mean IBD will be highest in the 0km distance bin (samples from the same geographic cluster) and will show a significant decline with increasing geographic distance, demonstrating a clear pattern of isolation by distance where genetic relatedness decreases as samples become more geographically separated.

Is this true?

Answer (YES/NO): YES